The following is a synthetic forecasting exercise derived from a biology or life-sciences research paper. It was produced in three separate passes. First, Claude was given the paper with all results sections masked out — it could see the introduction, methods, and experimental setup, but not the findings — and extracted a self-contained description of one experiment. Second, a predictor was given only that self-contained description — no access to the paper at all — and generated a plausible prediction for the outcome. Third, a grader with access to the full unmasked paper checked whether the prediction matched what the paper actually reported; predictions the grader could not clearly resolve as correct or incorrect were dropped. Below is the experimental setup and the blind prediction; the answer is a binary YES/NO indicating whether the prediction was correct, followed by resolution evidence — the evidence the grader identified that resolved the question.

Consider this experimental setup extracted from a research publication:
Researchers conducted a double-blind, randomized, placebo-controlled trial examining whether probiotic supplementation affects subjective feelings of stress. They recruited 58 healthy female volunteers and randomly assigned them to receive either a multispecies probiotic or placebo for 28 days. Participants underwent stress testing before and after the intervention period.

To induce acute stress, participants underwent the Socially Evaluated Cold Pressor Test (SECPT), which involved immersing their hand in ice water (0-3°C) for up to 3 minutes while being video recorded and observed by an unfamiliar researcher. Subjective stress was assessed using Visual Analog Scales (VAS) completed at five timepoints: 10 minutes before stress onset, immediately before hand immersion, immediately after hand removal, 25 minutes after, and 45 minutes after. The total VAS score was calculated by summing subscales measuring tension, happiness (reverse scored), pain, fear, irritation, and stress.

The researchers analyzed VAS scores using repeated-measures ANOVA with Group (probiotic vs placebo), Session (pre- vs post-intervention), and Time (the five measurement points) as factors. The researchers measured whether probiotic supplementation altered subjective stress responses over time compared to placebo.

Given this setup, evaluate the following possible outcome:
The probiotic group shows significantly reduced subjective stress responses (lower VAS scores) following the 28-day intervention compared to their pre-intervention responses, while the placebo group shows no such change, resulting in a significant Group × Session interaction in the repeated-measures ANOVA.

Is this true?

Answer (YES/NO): NO